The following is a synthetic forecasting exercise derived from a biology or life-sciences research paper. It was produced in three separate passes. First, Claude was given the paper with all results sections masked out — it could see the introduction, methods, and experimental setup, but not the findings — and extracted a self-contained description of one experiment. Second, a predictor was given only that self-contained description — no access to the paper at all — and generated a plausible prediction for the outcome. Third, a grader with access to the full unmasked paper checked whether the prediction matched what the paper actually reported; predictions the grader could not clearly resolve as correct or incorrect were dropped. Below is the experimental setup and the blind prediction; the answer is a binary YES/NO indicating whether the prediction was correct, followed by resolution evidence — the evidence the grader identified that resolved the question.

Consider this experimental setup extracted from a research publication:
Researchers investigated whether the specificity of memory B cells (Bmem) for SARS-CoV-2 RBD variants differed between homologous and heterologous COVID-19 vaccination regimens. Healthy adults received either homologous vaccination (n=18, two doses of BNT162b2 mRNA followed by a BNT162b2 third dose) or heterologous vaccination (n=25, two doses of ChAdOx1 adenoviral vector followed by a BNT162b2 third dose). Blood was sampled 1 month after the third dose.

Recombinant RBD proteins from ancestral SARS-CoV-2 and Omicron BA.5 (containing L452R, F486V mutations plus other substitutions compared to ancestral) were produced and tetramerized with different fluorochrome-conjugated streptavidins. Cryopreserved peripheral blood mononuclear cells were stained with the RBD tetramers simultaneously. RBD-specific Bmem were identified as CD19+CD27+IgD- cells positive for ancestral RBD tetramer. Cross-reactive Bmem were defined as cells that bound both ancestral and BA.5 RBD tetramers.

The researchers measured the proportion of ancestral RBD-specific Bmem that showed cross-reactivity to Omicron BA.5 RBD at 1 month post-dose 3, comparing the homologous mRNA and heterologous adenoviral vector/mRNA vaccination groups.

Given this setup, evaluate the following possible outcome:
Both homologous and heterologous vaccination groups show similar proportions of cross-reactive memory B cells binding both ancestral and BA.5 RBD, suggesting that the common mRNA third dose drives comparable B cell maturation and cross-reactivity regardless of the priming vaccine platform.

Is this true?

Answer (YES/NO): YES